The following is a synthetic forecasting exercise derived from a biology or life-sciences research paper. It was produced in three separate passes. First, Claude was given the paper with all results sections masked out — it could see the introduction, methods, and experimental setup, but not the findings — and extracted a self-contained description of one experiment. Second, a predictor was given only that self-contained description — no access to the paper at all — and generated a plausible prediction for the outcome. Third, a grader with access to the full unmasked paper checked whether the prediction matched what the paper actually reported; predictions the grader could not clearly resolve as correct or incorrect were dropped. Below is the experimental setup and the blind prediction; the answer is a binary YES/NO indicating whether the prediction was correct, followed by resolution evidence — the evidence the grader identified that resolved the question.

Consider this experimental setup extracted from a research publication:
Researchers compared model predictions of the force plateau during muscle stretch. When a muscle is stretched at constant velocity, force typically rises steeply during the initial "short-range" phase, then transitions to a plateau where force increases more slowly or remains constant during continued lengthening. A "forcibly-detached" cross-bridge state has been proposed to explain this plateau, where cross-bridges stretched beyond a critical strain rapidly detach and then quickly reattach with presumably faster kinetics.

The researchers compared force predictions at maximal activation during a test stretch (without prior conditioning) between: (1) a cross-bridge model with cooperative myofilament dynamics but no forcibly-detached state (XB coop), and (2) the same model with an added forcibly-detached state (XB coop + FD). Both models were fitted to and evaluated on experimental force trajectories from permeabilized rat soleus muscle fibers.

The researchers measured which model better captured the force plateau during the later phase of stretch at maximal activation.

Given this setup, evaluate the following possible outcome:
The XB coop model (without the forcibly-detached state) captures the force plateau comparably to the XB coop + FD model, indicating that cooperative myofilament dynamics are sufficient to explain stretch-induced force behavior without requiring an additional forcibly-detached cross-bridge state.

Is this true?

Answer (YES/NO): NO